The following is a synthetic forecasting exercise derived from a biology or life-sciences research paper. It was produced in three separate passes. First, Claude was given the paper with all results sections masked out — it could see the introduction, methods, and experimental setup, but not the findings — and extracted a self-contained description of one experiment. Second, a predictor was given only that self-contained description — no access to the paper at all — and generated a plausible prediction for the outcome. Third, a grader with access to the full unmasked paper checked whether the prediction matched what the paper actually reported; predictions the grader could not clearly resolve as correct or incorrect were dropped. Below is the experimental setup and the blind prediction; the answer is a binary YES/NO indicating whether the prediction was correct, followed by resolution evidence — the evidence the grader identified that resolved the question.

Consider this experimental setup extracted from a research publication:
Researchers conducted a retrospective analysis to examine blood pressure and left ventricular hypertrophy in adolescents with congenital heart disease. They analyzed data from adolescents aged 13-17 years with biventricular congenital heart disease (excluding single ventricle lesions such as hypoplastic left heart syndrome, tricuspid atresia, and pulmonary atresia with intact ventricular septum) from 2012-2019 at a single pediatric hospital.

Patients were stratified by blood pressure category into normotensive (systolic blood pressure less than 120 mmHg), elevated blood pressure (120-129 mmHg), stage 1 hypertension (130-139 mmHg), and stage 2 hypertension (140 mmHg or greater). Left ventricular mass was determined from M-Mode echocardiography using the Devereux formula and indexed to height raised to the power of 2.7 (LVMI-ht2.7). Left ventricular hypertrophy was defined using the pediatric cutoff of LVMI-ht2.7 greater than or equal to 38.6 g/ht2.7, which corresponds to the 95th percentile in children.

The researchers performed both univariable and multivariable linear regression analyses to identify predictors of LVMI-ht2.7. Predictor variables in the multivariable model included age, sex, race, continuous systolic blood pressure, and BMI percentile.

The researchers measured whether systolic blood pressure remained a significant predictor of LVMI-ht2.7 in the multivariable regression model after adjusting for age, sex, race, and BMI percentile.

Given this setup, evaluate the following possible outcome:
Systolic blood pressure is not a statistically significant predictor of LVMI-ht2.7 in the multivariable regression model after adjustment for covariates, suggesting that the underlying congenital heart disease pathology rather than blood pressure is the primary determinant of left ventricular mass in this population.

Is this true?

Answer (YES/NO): NO